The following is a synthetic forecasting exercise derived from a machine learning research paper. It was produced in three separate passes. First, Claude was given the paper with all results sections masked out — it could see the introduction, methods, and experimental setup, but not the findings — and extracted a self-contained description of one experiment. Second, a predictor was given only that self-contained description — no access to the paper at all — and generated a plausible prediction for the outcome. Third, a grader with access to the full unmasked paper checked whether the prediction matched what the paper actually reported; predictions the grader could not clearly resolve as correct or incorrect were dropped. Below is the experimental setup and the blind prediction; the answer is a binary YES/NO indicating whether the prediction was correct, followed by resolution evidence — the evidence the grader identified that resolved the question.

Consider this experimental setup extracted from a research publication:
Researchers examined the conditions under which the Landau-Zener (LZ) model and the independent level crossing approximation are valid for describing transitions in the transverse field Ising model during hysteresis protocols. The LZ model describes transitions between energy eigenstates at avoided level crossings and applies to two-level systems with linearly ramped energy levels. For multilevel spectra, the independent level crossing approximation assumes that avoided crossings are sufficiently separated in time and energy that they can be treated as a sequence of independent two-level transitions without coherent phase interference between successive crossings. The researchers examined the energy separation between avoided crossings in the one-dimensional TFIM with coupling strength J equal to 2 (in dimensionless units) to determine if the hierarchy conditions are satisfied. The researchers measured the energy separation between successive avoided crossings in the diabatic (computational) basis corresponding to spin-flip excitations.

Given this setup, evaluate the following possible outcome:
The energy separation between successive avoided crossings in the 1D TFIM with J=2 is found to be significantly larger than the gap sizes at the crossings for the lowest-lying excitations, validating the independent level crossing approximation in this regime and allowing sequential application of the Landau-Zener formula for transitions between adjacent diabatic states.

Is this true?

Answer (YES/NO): YES